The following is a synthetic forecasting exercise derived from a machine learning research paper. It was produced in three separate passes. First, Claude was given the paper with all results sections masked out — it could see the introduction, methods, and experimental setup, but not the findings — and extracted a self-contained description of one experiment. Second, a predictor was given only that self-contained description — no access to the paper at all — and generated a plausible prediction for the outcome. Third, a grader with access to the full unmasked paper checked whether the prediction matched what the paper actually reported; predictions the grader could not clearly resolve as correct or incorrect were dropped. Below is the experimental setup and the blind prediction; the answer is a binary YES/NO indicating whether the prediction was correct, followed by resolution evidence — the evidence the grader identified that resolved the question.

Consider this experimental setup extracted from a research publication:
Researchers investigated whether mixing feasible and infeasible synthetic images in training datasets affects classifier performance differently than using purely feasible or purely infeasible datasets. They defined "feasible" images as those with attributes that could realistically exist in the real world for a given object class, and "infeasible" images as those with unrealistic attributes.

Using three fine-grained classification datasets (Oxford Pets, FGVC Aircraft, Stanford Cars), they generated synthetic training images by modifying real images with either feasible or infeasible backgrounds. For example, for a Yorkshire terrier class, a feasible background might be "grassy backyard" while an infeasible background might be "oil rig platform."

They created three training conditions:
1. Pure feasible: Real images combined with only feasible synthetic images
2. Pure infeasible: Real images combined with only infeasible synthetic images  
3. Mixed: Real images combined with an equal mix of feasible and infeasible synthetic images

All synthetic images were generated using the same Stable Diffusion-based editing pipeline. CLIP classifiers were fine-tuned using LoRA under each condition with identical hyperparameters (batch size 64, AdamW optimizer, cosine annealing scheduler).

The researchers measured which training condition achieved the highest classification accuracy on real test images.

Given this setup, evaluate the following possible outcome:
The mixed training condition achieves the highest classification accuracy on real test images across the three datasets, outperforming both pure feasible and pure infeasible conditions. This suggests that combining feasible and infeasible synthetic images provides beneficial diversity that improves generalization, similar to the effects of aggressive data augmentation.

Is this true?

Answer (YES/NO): NO